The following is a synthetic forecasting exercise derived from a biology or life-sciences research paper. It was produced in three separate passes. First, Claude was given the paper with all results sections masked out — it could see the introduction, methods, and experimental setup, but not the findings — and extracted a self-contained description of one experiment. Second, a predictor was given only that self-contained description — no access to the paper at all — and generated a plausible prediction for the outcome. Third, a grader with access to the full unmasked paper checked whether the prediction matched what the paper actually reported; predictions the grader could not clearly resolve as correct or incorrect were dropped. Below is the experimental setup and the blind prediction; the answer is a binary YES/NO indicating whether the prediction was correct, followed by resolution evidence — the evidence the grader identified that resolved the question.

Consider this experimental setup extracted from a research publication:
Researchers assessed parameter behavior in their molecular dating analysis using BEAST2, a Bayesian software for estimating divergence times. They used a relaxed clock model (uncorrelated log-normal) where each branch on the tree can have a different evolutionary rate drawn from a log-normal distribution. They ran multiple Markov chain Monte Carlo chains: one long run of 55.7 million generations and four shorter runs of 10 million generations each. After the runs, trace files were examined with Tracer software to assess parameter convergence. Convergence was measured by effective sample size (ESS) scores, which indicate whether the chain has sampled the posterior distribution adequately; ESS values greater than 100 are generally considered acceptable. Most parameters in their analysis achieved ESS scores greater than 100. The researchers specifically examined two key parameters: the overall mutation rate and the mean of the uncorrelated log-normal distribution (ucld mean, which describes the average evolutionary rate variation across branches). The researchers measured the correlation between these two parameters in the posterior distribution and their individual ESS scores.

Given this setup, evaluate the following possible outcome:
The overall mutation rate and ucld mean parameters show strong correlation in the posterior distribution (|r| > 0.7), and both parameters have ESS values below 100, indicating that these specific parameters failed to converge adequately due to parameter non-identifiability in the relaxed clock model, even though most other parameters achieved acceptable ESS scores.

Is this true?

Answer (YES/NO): YES